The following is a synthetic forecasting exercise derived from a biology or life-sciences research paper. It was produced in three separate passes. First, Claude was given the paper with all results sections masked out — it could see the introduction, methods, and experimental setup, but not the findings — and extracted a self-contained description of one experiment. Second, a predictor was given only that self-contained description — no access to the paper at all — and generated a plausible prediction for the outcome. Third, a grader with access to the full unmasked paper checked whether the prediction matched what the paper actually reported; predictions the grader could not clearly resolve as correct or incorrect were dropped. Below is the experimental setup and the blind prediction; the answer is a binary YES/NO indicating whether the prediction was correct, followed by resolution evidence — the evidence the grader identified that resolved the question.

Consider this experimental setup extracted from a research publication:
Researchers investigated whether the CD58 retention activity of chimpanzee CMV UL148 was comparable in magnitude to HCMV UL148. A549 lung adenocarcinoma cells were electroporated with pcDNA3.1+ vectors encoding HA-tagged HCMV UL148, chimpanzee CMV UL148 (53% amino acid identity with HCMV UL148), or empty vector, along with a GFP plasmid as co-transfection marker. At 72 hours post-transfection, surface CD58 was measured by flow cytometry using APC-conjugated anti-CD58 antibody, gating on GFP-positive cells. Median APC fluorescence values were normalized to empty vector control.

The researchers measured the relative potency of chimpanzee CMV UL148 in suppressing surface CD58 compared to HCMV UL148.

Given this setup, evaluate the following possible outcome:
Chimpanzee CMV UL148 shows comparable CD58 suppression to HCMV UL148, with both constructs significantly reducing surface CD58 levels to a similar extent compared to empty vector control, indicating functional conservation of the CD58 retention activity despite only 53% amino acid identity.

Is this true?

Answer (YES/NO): YES